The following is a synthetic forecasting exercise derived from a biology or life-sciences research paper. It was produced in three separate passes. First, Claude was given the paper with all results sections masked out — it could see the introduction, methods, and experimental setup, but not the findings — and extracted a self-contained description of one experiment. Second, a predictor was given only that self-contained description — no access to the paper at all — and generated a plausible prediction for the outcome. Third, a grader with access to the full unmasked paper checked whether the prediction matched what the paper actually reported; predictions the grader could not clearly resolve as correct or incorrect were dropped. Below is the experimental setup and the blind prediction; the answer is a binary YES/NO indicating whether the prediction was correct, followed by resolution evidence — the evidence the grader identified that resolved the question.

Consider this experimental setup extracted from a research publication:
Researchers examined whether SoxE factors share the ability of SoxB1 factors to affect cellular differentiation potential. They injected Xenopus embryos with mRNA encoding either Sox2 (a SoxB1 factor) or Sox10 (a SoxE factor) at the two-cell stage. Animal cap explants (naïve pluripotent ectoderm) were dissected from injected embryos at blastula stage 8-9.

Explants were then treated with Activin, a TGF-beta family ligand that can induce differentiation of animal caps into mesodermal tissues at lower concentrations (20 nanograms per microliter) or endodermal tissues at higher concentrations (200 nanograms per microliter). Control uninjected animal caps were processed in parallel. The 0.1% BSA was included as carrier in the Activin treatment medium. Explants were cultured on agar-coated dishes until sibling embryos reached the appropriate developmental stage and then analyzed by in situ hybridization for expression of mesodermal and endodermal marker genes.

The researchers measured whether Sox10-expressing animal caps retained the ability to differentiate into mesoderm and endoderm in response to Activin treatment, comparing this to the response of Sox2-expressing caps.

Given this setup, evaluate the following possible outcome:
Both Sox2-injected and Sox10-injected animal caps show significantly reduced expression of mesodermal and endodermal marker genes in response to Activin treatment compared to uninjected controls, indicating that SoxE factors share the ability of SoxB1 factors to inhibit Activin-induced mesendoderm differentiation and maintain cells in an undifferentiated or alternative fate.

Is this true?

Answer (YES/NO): YES